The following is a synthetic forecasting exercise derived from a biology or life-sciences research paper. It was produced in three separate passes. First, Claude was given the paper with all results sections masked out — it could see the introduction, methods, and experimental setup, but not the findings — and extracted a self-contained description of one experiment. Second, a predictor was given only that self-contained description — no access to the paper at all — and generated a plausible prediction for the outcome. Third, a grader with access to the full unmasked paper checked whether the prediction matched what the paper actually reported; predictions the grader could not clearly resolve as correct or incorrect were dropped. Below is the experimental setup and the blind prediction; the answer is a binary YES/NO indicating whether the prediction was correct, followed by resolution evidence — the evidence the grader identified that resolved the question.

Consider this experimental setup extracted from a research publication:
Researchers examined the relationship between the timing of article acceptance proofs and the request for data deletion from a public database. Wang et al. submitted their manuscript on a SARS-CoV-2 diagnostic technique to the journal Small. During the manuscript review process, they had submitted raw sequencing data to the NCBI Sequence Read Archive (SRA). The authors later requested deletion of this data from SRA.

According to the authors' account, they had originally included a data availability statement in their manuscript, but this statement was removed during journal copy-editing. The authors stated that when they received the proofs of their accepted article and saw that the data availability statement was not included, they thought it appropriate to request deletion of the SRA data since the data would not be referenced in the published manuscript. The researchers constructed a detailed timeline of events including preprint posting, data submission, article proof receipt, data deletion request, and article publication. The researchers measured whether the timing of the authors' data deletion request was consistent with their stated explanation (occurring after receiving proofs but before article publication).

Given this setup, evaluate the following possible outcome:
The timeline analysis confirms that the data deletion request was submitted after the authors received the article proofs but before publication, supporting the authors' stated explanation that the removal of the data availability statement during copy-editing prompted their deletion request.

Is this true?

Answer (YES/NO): YES